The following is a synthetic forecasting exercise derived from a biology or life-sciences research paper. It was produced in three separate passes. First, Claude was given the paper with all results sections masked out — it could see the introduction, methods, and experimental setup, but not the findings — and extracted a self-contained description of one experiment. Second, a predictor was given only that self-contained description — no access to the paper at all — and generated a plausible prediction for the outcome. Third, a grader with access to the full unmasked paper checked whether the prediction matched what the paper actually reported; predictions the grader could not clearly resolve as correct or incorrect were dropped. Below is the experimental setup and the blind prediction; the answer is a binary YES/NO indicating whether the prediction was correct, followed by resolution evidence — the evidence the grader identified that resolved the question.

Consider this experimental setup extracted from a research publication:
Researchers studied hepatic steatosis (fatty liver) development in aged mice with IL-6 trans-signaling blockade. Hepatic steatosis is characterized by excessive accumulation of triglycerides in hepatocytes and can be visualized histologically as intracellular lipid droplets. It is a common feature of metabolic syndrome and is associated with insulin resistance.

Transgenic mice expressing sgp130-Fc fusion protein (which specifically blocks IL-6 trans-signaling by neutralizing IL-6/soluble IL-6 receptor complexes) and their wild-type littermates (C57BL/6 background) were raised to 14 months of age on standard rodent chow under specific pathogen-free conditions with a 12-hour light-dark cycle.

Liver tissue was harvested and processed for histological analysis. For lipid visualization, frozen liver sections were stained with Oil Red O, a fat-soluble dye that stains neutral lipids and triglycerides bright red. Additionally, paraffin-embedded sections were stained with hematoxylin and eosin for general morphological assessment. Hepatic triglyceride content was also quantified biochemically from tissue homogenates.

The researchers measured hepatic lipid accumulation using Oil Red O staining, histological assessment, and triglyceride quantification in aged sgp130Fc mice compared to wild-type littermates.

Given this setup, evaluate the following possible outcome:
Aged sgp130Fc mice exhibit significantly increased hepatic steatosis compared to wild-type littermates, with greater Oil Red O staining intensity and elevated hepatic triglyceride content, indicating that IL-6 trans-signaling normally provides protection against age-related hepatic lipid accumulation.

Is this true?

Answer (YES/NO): YES